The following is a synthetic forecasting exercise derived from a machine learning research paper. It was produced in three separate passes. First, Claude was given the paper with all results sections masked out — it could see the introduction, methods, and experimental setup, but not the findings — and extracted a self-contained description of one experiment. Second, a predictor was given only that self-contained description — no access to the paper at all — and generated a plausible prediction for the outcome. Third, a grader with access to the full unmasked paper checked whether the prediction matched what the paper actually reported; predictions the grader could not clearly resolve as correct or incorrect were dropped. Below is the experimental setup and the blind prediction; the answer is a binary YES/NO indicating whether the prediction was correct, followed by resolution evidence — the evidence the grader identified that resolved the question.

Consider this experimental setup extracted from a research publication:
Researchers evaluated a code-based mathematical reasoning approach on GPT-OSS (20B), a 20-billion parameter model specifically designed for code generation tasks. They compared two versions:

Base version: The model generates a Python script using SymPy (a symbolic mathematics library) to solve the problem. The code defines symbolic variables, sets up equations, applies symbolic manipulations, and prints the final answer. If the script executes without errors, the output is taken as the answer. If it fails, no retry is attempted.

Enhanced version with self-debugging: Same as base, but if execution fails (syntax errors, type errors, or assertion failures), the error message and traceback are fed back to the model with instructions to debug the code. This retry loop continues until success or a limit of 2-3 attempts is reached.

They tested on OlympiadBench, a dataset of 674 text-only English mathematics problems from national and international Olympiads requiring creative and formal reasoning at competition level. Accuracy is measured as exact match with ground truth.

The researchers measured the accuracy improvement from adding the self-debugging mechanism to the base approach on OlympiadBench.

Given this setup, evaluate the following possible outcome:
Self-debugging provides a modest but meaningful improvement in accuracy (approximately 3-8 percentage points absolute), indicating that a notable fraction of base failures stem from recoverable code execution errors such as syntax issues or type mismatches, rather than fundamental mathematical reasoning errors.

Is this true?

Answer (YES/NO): YES